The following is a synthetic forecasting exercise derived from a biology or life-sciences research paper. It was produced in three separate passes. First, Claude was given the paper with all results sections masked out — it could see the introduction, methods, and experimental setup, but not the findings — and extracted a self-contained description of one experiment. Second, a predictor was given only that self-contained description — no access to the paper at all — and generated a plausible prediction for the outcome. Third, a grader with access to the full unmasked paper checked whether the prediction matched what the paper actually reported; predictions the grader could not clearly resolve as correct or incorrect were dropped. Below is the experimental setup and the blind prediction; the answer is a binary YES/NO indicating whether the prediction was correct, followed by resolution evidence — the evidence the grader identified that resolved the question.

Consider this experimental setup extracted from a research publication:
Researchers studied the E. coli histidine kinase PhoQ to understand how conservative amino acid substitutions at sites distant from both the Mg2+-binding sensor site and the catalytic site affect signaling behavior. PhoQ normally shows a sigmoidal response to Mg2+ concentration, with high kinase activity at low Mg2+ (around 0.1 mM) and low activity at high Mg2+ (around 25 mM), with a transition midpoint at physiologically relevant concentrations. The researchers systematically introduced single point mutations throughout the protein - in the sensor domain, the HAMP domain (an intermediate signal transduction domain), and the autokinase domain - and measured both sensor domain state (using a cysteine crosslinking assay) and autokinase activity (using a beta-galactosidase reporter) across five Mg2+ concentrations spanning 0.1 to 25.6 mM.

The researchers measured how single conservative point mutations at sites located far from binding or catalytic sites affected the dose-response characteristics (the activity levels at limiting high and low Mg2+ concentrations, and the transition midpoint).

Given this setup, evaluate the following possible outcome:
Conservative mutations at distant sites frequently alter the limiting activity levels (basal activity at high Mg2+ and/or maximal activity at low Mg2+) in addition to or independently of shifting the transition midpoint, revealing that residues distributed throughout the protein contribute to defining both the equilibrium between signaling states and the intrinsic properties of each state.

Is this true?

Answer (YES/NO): YES